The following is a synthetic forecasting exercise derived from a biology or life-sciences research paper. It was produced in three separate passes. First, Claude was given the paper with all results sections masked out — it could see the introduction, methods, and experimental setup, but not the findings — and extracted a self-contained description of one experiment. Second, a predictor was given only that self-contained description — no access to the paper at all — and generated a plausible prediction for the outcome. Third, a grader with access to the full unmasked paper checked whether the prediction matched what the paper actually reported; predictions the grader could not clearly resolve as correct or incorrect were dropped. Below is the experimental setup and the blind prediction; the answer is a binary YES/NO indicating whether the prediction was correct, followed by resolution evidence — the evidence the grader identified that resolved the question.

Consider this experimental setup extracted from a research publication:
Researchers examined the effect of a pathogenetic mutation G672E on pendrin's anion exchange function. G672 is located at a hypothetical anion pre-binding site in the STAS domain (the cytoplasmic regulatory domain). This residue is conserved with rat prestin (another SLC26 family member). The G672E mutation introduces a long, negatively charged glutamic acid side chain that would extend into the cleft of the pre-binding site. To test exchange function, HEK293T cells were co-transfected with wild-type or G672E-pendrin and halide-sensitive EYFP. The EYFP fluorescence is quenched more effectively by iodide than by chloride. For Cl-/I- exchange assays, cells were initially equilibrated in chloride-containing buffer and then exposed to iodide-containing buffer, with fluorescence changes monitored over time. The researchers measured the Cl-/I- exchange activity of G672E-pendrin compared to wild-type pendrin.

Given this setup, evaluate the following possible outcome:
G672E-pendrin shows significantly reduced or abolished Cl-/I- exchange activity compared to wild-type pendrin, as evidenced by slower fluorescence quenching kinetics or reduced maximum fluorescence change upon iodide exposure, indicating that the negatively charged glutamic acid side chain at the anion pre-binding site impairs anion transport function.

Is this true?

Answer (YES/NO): YES